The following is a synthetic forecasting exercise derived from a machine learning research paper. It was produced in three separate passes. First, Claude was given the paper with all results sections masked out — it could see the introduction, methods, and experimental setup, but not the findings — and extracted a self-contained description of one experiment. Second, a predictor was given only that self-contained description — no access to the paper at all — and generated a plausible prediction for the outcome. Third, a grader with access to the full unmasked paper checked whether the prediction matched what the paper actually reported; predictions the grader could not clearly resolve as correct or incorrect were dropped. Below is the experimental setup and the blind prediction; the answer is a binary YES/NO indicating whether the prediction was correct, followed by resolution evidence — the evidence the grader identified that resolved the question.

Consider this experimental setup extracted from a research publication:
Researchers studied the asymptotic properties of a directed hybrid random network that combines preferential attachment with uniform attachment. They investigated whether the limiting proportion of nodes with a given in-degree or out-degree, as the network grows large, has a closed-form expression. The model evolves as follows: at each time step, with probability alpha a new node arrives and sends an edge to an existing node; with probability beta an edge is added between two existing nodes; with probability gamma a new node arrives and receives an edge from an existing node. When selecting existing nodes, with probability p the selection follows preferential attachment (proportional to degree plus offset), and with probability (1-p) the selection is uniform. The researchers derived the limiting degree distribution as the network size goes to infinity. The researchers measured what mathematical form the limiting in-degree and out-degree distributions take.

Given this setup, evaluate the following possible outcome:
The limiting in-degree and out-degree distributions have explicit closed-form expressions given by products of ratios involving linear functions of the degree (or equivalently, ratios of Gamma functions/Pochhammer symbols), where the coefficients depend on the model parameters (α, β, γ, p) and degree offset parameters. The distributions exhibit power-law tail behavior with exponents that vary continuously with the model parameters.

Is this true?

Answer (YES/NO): NO